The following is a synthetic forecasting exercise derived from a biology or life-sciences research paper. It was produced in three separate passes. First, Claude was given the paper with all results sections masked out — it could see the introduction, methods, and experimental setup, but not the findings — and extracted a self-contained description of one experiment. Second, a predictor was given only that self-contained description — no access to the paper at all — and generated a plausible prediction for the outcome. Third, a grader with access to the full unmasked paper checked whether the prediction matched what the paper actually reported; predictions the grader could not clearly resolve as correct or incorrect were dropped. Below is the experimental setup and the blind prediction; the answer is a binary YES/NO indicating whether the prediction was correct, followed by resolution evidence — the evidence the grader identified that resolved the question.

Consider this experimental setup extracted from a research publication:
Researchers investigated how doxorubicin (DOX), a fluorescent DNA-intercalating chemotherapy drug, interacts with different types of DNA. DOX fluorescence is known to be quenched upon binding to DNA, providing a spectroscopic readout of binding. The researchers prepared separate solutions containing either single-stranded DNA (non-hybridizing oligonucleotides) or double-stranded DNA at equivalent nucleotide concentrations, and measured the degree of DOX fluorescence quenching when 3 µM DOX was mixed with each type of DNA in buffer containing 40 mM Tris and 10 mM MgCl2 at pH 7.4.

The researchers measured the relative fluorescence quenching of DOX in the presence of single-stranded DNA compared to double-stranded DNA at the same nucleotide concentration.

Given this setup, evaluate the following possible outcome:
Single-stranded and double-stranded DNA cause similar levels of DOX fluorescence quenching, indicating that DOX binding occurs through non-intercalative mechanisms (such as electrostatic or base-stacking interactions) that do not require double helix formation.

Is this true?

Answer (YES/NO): NO